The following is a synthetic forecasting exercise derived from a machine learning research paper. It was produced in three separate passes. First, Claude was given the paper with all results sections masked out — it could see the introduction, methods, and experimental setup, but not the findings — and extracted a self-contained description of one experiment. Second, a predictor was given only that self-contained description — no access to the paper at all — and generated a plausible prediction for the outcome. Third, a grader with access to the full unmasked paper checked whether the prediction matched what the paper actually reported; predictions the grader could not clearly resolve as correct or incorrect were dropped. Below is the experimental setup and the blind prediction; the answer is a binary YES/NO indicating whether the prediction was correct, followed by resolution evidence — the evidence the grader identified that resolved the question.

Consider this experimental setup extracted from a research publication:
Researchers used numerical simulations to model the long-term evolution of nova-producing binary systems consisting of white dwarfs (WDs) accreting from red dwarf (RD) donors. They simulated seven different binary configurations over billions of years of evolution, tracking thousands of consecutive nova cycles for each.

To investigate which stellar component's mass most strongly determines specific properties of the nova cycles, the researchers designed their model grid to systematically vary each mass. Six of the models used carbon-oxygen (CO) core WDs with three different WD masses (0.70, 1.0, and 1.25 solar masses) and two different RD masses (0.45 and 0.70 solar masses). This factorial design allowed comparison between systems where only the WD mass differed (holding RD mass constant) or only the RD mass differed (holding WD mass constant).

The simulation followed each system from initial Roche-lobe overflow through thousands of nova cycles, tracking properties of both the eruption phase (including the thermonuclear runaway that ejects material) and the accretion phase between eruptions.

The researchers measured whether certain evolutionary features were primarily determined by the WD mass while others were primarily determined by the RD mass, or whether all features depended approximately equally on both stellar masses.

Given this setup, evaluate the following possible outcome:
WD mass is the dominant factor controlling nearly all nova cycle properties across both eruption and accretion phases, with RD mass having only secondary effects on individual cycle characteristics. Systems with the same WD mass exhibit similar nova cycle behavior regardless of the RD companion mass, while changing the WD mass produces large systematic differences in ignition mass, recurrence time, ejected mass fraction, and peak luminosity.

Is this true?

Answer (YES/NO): NO